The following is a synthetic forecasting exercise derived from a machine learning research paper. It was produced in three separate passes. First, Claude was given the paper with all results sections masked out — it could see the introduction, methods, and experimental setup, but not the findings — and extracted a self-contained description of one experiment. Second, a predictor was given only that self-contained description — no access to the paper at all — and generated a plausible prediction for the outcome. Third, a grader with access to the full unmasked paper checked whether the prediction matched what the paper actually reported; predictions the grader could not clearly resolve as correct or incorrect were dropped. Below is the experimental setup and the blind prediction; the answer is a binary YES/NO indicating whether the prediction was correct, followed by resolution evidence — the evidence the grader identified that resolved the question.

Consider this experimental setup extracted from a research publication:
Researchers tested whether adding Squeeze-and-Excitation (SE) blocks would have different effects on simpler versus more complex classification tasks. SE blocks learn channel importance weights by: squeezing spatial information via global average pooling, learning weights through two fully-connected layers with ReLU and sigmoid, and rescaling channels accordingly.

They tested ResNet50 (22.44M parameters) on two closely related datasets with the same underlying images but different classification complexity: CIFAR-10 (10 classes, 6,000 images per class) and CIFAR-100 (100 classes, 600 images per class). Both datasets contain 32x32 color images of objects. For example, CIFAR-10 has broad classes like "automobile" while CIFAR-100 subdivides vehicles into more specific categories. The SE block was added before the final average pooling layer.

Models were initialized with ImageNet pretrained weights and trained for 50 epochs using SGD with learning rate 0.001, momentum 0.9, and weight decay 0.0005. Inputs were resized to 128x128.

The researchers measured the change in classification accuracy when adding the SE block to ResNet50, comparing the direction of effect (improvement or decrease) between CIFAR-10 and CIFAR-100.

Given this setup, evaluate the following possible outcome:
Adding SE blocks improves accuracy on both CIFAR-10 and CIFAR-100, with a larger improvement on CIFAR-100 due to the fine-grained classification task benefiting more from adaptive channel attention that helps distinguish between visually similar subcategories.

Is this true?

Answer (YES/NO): NO